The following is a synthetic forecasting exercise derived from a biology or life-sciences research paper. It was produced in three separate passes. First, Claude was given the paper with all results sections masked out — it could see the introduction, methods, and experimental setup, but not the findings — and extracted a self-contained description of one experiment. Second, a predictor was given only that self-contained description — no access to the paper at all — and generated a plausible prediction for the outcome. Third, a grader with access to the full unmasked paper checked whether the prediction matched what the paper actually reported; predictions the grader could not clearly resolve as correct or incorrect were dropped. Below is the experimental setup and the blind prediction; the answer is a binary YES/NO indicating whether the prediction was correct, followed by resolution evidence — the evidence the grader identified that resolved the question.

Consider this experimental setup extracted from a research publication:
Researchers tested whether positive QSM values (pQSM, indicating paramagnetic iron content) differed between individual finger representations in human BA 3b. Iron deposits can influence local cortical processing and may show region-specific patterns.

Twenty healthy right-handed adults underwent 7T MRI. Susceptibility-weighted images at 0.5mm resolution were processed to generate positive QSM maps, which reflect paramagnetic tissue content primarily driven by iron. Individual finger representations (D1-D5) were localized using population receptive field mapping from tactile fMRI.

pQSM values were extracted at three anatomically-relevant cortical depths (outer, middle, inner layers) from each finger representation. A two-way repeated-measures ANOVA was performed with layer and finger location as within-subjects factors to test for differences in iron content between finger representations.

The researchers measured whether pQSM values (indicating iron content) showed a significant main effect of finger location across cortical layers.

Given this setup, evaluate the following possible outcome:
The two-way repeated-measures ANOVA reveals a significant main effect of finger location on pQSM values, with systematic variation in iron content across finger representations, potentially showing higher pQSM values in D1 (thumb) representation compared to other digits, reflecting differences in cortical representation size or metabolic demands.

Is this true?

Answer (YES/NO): NO